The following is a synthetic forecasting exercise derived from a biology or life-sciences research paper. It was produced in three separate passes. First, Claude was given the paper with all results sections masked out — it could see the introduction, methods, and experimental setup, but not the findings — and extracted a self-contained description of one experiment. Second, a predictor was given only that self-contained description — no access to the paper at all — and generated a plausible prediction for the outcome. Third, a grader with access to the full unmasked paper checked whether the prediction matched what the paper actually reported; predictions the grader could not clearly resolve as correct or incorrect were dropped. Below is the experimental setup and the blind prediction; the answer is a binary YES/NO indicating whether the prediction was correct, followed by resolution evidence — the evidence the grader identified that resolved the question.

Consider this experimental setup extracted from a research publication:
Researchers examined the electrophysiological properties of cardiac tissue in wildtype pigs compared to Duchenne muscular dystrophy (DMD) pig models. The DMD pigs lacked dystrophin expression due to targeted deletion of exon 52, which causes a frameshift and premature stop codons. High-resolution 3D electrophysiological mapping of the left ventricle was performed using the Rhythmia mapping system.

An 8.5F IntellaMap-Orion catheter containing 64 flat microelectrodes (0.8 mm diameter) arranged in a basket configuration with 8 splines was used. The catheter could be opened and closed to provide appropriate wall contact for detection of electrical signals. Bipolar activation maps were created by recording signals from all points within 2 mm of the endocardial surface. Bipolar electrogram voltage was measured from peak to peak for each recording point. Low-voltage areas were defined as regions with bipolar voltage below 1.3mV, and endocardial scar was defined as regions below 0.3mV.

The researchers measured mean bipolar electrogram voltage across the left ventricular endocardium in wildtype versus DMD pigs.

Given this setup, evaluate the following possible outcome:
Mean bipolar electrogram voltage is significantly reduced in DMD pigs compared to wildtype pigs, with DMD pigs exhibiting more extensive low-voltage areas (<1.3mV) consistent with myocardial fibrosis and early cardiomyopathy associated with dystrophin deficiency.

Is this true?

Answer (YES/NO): YES